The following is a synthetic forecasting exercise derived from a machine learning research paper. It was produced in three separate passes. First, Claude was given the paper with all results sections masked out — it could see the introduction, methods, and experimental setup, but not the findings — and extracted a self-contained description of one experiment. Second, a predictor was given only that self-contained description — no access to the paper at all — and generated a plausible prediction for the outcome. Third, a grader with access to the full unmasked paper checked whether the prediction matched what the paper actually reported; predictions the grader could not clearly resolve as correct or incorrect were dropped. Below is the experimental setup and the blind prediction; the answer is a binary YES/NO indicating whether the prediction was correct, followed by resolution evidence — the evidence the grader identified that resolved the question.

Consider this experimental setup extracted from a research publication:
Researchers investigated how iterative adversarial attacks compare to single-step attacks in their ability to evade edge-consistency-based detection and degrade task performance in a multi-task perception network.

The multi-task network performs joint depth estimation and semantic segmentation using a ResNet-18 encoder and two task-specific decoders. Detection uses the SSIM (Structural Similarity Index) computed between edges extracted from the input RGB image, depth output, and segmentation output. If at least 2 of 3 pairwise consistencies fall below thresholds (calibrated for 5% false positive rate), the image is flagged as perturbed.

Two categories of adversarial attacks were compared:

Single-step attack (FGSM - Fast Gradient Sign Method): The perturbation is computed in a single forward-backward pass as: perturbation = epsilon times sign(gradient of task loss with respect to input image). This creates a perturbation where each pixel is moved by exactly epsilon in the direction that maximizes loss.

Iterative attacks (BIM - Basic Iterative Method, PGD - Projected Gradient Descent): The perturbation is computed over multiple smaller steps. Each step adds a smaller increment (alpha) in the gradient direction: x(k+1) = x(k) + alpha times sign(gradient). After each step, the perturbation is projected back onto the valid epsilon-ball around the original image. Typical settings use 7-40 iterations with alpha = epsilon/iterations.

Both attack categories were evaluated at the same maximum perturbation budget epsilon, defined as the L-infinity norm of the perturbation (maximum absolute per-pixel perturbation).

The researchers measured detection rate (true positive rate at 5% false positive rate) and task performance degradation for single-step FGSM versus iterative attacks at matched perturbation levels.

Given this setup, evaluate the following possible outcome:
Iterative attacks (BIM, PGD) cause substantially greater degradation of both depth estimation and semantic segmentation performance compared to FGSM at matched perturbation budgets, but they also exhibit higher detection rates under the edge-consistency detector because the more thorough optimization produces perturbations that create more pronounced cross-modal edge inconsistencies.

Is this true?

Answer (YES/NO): NO